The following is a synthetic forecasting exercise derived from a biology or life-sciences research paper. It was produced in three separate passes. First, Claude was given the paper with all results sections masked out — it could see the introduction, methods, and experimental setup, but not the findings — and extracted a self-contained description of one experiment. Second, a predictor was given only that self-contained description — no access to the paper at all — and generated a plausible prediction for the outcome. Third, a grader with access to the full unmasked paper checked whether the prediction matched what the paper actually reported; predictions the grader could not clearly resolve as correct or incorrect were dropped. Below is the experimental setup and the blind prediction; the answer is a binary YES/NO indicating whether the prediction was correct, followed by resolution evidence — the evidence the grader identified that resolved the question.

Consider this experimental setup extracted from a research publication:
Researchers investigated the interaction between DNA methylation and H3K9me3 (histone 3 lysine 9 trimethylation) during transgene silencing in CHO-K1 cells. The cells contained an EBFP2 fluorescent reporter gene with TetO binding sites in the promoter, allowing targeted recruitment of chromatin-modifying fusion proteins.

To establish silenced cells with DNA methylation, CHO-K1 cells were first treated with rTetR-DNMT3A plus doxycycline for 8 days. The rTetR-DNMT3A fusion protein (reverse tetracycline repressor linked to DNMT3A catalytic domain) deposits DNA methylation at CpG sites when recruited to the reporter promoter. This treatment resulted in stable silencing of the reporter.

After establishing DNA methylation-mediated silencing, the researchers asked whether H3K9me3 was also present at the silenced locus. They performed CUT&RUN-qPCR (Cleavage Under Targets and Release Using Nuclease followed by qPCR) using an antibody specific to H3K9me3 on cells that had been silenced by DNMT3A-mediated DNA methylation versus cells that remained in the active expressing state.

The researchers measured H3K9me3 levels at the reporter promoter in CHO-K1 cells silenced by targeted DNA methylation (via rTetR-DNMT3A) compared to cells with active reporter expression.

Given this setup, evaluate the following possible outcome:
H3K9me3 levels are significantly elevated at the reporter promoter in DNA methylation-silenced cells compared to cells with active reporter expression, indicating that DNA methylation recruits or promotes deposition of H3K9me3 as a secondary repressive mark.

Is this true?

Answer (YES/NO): YES